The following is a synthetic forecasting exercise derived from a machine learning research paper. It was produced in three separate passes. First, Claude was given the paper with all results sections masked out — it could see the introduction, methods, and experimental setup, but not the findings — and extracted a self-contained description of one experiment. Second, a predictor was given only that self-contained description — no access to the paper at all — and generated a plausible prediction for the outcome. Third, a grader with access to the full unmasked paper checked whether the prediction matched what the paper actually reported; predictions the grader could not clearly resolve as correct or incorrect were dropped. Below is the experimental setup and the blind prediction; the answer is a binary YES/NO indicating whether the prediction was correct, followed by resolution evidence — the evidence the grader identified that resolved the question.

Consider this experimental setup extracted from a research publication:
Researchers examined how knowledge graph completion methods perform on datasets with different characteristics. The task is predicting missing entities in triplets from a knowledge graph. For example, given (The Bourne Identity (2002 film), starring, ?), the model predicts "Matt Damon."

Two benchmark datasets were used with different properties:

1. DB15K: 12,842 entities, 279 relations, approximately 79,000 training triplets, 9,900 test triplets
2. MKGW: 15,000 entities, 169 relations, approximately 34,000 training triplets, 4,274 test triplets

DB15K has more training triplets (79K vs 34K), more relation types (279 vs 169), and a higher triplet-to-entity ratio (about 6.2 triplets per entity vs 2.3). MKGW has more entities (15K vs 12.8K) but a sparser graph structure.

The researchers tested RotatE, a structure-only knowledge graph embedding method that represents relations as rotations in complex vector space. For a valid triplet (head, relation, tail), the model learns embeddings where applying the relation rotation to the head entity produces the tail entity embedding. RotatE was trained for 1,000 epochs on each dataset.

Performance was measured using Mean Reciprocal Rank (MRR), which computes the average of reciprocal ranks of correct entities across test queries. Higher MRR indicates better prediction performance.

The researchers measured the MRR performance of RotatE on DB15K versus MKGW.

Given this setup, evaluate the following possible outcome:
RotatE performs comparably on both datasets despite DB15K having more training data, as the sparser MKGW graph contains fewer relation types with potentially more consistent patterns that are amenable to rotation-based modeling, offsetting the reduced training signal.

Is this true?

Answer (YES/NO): NO